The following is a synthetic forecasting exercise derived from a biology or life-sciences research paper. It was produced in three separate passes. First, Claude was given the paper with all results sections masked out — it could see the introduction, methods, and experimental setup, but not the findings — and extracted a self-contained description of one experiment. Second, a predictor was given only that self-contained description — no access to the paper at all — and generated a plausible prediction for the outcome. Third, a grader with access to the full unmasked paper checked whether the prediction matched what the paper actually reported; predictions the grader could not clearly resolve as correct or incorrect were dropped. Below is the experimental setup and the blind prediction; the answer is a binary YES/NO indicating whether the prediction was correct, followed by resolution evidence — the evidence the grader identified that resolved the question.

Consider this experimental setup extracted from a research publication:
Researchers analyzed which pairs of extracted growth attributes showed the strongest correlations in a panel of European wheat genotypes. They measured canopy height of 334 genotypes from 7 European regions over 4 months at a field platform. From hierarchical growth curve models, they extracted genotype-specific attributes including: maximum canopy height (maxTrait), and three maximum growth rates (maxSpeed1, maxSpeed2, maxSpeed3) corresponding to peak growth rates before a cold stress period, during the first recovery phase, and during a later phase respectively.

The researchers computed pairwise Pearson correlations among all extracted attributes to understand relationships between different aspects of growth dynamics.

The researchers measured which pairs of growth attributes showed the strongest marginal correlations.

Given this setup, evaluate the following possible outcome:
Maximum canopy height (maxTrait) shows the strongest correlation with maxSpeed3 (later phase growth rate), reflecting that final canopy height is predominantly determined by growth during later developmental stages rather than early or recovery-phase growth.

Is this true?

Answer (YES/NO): NO